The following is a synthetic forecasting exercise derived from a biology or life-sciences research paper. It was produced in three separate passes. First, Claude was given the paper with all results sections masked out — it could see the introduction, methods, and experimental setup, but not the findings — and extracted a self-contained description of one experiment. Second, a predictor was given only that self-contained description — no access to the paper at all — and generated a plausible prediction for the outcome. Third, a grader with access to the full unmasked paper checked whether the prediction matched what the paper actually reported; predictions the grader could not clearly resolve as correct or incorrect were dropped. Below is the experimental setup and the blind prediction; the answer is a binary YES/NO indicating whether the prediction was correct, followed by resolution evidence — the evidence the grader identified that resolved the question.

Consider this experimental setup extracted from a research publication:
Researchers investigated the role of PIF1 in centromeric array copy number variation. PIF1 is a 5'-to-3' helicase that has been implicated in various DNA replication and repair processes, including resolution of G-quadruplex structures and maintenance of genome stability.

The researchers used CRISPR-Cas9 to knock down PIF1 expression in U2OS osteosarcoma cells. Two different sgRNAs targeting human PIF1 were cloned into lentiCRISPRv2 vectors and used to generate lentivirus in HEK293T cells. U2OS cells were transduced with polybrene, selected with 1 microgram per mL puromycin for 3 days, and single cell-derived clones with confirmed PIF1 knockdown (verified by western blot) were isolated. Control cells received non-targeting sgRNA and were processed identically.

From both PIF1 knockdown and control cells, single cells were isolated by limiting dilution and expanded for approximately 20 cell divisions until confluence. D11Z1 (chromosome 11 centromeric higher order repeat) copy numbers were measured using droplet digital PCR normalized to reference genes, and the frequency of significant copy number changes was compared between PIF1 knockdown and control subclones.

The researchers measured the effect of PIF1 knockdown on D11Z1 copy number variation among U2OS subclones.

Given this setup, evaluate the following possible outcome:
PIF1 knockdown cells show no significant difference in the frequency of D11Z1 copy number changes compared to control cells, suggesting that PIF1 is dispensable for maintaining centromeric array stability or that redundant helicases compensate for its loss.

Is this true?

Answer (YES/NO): NO